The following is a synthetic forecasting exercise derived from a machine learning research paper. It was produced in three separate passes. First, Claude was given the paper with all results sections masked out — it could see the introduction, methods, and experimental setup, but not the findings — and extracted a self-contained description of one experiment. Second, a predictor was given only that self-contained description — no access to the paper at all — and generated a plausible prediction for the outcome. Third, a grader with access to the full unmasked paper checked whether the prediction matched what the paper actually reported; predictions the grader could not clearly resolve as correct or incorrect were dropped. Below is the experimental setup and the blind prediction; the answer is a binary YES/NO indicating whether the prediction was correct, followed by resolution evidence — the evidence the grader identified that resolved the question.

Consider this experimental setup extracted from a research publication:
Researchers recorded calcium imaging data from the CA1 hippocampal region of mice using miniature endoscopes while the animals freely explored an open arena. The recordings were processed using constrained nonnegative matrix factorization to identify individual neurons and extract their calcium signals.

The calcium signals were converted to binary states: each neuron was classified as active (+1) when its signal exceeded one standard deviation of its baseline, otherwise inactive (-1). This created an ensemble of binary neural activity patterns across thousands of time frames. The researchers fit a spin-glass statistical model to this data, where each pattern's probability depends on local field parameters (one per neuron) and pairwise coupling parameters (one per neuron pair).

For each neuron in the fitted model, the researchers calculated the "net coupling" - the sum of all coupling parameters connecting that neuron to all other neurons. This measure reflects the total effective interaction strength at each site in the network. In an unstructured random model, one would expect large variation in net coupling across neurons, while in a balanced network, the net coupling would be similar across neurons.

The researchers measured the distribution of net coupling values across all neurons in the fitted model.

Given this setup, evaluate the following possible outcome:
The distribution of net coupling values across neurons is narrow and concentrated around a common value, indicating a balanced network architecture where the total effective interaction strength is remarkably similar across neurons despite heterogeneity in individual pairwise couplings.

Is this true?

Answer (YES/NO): YES